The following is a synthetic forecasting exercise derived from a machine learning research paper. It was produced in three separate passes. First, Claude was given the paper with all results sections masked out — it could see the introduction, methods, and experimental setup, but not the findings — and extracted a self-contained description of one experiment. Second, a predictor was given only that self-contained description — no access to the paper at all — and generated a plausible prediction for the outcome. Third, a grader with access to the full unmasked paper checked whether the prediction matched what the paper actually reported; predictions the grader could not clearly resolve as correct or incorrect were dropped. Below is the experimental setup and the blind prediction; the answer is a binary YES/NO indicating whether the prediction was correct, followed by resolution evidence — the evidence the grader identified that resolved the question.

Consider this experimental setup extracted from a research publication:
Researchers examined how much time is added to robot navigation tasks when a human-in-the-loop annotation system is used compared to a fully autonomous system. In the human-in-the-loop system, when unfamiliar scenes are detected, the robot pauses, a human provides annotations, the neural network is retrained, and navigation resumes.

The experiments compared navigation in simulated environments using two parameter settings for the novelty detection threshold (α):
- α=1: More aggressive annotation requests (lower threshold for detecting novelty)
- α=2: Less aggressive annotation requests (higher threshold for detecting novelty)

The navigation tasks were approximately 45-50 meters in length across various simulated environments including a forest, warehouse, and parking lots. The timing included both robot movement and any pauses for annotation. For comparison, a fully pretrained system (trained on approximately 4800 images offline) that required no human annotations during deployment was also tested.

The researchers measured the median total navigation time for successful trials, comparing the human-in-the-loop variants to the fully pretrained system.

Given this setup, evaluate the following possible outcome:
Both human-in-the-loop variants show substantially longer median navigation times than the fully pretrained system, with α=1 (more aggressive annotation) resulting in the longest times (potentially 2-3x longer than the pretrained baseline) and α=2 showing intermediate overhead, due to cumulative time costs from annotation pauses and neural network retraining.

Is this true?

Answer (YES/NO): YES